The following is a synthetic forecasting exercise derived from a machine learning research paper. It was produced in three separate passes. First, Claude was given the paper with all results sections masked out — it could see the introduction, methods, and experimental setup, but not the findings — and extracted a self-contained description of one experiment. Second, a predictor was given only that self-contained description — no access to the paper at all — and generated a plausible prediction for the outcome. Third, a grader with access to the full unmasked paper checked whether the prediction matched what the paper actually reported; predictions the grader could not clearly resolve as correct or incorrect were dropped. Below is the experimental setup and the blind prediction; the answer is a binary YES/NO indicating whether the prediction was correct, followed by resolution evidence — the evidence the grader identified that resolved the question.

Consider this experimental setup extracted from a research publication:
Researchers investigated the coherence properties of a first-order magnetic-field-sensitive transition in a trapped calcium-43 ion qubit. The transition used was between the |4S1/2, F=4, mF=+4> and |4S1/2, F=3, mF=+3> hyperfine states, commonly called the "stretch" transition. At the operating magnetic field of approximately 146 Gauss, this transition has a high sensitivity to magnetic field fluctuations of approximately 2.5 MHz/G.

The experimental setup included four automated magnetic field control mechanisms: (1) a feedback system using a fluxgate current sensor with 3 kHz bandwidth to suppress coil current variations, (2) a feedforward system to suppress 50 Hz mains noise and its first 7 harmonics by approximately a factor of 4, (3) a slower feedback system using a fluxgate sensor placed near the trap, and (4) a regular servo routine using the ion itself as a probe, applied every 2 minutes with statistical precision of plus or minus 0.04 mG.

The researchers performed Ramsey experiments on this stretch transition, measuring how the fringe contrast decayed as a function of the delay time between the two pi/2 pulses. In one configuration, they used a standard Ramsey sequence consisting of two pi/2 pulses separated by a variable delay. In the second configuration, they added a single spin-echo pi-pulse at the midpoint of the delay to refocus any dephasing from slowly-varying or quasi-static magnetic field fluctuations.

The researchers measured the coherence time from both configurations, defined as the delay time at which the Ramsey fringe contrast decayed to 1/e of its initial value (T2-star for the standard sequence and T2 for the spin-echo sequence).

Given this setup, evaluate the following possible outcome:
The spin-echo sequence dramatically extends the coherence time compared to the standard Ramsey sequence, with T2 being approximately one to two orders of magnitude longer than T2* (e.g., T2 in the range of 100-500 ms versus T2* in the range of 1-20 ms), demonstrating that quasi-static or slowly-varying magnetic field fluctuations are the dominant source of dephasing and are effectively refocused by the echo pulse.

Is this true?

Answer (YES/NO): NO